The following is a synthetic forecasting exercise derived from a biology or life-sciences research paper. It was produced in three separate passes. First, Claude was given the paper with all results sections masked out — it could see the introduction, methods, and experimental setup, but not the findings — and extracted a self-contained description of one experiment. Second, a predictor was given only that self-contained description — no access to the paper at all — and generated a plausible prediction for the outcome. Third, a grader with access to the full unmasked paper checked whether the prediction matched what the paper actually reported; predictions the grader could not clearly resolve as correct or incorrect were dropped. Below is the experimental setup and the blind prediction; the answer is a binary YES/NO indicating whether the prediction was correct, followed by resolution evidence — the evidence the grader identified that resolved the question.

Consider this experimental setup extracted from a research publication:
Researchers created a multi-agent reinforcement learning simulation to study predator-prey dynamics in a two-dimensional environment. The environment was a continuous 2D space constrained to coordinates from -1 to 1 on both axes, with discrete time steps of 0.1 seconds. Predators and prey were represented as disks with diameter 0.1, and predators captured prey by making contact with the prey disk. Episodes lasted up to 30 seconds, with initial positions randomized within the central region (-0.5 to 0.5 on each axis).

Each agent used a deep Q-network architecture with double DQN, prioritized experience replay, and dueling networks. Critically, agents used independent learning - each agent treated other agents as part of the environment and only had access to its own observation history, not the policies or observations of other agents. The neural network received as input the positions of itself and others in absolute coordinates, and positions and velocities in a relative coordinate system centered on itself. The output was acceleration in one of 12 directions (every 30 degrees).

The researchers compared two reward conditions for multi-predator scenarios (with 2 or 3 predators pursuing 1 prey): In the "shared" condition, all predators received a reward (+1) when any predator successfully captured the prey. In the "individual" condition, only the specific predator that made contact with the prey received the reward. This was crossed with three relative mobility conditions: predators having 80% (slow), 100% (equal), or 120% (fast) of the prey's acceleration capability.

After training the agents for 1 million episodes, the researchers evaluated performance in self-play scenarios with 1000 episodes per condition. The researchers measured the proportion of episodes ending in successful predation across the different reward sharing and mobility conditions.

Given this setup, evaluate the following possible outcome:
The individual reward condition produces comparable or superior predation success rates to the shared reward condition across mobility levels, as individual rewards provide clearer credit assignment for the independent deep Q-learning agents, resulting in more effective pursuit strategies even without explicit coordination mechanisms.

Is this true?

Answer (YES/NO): NO